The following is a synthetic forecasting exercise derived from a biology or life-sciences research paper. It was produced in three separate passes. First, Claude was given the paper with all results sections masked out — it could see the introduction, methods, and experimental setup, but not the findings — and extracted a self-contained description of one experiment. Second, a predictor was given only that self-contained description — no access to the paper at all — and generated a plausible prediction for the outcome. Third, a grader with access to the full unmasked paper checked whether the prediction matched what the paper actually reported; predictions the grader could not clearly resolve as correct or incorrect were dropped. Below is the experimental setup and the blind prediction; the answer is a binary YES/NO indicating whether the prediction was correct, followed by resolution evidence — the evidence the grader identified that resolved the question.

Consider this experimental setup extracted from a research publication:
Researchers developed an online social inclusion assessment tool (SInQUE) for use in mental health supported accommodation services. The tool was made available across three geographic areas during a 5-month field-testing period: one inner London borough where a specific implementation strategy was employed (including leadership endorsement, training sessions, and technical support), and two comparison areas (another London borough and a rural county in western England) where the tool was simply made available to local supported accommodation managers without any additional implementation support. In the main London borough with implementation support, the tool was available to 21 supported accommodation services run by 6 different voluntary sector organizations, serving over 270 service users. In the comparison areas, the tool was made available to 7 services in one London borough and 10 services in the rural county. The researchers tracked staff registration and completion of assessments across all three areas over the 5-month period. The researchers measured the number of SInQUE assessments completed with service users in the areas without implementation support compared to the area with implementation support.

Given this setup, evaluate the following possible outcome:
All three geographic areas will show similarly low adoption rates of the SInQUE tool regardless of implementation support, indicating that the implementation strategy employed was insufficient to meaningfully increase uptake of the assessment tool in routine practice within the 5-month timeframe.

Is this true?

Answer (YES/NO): NO